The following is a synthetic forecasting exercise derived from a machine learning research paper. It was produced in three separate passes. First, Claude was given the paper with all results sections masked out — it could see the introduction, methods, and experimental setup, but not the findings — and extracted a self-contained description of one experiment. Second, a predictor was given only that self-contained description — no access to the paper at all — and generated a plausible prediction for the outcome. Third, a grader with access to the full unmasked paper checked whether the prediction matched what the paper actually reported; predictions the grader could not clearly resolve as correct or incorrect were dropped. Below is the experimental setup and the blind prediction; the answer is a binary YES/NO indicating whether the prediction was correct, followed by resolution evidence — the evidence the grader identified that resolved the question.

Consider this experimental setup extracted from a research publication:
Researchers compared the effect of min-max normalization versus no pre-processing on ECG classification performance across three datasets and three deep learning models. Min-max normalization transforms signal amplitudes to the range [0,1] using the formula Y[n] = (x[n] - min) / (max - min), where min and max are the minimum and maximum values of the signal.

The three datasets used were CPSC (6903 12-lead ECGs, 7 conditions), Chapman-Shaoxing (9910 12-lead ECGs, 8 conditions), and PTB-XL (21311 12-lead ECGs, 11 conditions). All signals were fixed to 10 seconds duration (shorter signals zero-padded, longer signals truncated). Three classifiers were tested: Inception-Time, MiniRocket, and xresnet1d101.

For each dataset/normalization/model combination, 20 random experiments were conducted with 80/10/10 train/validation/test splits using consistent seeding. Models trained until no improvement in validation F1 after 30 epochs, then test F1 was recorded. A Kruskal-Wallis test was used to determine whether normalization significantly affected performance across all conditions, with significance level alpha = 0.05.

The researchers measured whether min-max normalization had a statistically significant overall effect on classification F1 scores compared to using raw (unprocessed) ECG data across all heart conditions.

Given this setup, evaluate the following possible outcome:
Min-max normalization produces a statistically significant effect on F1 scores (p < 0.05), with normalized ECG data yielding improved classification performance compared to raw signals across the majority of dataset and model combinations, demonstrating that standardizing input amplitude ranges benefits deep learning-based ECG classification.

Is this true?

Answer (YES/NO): NO